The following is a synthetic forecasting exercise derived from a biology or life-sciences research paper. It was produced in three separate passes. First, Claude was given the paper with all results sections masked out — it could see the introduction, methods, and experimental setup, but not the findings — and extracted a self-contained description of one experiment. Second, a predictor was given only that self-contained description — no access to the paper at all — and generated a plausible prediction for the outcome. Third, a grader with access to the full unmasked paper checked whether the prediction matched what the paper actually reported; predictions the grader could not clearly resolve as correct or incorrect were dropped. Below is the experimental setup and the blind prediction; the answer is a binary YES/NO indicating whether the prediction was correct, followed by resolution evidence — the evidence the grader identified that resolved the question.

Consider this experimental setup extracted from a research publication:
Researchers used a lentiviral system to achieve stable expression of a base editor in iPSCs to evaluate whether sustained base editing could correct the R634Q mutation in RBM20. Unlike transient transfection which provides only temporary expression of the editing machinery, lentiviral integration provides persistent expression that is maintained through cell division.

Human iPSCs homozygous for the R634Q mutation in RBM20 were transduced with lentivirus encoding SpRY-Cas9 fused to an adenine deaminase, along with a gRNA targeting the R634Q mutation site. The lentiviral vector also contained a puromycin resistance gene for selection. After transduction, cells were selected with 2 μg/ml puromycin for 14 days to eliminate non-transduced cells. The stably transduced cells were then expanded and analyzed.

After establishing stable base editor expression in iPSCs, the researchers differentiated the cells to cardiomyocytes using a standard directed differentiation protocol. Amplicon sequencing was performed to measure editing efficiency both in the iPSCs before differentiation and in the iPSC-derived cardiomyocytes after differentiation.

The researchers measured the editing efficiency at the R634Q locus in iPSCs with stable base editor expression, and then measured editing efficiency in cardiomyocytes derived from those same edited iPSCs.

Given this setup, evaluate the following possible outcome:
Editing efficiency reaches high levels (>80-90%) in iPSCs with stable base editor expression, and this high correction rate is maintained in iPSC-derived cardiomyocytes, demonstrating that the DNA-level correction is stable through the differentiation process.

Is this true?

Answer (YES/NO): NO